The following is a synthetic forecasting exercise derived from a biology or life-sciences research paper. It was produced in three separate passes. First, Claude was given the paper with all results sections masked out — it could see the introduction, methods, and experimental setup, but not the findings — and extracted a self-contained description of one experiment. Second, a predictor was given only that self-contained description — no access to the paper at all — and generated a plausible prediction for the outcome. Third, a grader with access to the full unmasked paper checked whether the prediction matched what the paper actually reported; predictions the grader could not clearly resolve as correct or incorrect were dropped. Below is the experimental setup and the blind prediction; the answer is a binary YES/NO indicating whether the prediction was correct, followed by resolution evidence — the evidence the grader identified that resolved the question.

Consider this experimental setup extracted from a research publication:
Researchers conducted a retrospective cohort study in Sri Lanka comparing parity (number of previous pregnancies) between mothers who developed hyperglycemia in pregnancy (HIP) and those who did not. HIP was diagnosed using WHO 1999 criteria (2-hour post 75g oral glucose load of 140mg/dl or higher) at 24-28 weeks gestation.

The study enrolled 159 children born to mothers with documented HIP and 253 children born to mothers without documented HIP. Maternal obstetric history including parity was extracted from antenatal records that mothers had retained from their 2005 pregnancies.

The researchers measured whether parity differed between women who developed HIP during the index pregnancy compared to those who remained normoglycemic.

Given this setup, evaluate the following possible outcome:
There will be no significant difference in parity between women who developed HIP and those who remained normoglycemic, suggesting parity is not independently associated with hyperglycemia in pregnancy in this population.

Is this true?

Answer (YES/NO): NO